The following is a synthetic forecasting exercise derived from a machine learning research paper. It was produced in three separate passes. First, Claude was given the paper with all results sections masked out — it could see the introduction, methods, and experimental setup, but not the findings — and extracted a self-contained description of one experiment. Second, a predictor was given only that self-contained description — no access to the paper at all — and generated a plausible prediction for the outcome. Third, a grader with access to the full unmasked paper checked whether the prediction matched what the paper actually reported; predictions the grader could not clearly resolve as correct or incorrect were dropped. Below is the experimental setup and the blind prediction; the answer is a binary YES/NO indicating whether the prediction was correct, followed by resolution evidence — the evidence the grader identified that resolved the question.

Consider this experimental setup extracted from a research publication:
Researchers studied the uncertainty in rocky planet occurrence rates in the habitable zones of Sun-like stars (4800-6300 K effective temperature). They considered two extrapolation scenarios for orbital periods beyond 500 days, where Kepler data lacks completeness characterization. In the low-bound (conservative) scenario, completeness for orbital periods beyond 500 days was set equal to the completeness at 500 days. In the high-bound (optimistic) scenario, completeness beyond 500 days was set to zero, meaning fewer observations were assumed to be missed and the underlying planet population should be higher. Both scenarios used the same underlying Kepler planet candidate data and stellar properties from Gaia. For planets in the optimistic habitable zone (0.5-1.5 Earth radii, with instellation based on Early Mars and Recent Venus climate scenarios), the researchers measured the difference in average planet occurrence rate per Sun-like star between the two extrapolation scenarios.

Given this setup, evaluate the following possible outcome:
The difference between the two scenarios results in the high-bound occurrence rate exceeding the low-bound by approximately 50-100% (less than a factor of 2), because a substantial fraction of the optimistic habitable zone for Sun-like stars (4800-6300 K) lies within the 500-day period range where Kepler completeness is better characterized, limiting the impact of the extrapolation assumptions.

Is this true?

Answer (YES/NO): YES